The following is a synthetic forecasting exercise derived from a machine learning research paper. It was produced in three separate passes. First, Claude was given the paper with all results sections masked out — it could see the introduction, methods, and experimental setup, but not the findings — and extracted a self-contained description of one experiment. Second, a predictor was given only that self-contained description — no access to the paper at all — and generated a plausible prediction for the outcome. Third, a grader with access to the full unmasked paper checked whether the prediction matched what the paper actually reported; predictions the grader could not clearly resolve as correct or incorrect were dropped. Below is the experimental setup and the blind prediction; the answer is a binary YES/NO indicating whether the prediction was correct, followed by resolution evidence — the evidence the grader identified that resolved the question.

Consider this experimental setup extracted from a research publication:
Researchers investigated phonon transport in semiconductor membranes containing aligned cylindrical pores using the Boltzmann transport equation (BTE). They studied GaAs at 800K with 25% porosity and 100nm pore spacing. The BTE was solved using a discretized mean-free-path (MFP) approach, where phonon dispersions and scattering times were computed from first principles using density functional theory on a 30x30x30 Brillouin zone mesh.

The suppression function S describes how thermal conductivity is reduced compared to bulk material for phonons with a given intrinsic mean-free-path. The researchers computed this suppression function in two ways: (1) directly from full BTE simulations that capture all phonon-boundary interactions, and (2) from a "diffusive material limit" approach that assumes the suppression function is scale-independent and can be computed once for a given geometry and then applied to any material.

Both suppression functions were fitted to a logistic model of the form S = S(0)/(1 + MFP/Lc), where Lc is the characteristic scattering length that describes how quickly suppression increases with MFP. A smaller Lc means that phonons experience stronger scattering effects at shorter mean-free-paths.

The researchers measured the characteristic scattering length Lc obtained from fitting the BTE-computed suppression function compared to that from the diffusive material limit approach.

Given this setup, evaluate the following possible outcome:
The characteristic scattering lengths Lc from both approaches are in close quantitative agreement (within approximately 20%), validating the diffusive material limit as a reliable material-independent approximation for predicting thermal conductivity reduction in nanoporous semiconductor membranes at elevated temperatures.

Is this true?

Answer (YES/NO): YES